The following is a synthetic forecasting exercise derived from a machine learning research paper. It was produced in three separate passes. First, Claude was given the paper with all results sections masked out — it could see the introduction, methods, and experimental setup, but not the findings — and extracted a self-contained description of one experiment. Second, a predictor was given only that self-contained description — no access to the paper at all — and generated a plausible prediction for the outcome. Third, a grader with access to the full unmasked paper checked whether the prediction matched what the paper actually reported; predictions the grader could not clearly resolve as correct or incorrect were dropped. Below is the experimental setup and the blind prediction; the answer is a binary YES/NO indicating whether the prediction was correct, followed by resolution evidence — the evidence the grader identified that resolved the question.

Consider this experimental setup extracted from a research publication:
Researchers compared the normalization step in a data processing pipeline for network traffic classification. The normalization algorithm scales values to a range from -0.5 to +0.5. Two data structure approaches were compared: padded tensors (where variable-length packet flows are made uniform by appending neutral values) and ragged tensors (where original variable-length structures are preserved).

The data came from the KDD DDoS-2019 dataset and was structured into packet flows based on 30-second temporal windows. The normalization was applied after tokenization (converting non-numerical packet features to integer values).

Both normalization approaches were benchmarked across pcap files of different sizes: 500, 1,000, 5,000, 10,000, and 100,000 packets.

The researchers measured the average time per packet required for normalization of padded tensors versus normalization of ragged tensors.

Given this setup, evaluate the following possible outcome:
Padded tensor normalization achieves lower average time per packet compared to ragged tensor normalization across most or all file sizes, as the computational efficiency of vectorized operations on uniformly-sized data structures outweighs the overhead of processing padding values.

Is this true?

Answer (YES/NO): NO